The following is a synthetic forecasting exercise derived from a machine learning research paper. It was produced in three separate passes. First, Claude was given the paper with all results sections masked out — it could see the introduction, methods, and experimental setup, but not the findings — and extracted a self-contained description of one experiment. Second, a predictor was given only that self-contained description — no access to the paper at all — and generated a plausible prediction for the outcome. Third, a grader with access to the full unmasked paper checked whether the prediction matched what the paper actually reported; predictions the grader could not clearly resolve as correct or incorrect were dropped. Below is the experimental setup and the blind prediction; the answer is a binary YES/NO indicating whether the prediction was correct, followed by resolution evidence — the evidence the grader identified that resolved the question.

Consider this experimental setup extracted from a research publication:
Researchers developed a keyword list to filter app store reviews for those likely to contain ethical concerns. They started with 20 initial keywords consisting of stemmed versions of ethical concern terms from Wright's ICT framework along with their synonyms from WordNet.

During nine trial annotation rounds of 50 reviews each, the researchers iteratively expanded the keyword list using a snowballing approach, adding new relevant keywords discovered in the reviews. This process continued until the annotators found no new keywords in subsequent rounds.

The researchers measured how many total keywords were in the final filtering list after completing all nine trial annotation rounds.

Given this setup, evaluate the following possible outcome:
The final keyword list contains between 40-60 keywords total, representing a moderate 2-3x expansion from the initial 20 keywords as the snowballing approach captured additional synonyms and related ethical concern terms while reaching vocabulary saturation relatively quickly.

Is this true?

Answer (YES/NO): NO